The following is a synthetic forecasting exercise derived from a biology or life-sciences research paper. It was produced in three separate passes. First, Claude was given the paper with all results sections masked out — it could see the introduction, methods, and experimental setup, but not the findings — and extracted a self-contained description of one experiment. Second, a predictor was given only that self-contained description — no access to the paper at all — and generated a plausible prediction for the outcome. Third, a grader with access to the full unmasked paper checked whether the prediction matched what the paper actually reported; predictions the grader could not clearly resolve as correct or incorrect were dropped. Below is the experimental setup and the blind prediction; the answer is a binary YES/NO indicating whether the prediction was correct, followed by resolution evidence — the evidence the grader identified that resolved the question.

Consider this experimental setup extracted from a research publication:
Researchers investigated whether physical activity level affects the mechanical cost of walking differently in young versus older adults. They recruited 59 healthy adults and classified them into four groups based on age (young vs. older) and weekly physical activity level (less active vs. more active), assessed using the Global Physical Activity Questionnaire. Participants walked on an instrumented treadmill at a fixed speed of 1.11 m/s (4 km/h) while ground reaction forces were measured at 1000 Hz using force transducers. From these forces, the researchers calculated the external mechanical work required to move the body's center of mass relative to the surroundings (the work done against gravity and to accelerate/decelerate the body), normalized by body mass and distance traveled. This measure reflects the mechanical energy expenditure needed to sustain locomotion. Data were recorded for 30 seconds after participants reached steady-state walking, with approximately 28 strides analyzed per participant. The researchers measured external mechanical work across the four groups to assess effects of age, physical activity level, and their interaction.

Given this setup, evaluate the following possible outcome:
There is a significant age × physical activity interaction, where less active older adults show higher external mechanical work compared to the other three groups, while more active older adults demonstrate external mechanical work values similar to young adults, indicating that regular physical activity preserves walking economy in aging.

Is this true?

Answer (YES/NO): YES